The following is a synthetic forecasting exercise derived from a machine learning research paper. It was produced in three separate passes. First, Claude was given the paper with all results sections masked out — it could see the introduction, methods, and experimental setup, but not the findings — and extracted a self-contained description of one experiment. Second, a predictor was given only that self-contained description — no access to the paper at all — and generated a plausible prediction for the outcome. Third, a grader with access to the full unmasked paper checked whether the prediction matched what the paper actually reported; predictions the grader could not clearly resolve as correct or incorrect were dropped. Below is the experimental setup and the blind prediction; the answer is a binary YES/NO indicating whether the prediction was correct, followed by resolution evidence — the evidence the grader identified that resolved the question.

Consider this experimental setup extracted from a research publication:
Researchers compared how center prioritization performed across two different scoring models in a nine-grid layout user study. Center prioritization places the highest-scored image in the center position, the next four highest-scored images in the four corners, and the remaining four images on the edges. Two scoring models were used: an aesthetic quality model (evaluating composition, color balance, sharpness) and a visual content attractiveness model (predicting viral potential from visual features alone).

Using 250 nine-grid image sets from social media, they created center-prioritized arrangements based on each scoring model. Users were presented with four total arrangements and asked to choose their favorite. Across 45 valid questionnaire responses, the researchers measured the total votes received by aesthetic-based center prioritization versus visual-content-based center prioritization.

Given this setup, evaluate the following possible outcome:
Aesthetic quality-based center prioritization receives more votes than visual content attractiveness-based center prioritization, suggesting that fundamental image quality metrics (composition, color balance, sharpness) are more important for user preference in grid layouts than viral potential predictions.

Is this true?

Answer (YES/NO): YES